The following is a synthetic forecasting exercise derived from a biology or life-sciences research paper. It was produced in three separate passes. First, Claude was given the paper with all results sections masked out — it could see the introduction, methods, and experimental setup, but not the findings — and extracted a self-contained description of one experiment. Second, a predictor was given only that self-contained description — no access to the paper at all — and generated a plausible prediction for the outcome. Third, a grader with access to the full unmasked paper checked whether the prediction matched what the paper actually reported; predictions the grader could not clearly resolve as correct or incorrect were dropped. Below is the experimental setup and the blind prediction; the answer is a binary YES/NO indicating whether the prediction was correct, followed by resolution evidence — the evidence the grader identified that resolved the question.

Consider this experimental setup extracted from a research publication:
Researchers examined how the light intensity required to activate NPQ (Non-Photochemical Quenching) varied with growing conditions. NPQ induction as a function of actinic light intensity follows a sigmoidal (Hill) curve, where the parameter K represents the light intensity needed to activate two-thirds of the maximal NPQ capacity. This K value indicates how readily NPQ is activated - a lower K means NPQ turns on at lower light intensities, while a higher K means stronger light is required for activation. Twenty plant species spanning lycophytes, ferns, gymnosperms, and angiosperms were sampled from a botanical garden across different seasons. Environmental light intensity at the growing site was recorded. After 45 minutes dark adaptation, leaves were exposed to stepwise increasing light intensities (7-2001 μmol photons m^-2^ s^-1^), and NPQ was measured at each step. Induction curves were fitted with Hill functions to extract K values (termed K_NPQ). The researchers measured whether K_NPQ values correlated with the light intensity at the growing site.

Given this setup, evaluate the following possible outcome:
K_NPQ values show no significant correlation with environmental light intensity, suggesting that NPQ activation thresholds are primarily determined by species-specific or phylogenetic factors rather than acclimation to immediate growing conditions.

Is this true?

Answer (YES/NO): NO